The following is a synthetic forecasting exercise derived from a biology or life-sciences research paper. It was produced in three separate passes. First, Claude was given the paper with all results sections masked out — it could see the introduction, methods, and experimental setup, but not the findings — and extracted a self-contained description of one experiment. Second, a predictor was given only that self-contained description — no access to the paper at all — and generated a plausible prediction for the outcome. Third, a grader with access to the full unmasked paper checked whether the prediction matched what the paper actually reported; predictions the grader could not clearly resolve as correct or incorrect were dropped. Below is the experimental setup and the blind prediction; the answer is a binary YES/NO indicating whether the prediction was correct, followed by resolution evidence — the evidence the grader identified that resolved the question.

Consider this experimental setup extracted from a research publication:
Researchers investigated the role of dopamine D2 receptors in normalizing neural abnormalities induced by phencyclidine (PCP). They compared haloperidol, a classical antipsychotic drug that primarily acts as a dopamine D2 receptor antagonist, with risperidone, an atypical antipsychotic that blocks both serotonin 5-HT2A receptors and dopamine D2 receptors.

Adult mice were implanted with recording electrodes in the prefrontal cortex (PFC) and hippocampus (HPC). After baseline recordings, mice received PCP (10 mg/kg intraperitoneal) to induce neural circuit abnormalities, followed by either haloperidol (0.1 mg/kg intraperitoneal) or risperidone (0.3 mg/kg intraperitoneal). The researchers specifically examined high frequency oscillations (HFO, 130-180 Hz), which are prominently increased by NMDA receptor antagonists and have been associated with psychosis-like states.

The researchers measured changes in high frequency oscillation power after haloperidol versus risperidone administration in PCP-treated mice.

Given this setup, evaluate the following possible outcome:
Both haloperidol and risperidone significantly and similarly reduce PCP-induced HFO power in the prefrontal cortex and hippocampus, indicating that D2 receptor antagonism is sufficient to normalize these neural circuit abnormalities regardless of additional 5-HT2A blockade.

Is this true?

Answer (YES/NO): NO